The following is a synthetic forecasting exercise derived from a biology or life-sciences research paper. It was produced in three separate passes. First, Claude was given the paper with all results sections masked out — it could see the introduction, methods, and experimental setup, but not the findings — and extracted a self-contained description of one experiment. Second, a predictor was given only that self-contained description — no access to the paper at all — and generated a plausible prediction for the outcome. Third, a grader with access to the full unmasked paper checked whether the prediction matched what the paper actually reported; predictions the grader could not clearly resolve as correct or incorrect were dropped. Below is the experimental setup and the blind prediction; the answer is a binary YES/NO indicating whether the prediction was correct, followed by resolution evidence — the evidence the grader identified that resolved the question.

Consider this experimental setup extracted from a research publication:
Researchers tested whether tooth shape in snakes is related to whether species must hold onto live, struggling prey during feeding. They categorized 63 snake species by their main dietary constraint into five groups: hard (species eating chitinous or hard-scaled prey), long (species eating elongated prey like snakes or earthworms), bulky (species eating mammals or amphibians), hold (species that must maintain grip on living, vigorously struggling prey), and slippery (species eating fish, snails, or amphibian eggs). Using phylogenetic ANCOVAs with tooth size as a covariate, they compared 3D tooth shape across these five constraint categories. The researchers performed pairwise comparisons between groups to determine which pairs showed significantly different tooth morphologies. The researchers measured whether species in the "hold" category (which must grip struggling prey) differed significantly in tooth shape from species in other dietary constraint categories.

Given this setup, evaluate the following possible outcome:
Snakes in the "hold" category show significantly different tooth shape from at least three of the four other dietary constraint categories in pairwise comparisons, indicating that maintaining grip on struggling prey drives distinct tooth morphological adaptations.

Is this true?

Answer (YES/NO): NO